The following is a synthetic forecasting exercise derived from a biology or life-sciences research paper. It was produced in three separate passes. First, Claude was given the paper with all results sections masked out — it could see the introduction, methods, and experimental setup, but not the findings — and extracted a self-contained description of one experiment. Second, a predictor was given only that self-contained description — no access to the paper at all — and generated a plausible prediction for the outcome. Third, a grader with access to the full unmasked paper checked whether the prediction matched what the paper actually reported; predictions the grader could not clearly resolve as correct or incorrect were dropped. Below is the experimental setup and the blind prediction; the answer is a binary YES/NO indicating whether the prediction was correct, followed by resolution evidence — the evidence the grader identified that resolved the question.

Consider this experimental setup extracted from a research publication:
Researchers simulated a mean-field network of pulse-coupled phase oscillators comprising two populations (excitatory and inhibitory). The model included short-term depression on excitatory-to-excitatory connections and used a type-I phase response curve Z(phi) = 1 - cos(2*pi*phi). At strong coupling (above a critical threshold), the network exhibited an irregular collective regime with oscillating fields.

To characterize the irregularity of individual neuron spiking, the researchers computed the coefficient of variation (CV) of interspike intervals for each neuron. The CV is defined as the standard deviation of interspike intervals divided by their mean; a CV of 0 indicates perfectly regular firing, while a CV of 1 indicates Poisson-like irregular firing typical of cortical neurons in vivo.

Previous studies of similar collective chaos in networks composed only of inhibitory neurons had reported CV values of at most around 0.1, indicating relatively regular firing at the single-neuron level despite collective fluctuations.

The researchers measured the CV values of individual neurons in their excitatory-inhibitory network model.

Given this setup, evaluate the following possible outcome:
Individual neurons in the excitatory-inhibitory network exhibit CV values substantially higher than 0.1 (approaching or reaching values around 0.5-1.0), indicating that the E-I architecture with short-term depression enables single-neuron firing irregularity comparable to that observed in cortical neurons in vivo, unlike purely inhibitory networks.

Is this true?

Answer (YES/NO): YES